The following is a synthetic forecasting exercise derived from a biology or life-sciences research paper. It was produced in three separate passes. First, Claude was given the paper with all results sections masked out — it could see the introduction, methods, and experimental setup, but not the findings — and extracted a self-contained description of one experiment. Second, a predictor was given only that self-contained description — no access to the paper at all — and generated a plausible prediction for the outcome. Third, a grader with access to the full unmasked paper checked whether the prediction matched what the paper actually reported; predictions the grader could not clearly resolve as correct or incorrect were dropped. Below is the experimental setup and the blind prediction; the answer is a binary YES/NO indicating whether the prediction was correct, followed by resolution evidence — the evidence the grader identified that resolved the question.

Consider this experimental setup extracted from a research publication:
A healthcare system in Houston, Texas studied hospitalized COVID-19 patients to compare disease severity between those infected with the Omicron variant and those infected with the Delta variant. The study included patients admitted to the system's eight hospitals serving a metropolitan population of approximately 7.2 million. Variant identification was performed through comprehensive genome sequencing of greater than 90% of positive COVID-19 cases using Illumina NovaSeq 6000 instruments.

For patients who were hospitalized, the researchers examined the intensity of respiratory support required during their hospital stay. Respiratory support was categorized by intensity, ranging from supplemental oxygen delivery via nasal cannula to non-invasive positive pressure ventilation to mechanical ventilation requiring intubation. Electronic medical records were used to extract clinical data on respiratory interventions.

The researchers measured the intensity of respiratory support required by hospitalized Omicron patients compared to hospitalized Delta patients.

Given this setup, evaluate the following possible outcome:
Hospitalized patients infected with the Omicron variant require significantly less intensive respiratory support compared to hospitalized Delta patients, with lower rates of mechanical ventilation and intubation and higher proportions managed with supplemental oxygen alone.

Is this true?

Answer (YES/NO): YES